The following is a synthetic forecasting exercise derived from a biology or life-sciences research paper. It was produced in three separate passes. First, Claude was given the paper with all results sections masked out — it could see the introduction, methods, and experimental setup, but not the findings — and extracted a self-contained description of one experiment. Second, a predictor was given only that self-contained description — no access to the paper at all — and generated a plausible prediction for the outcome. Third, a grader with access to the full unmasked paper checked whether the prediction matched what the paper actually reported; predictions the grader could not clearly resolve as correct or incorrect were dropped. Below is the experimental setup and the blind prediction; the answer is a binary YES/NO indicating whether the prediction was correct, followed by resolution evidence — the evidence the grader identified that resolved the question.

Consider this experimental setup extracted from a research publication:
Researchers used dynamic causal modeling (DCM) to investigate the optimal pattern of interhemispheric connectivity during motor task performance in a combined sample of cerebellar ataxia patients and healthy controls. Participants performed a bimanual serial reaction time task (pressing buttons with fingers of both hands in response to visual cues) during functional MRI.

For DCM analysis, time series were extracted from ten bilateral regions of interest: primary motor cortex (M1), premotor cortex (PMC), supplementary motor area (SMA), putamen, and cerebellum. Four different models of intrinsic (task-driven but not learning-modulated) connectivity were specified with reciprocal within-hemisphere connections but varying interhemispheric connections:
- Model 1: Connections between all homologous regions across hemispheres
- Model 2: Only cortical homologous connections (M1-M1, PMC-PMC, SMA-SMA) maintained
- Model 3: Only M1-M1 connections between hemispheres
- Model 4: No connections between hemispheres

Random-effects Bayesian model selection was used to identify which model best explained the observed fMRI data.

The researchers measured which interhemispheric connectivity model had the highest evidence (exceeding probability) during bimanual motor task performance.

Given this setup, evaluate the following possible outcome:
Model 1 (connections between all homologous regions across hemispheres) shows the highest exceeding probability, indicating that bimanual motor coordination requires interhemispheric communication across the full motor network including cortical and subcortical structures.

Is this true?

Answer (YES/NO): YES